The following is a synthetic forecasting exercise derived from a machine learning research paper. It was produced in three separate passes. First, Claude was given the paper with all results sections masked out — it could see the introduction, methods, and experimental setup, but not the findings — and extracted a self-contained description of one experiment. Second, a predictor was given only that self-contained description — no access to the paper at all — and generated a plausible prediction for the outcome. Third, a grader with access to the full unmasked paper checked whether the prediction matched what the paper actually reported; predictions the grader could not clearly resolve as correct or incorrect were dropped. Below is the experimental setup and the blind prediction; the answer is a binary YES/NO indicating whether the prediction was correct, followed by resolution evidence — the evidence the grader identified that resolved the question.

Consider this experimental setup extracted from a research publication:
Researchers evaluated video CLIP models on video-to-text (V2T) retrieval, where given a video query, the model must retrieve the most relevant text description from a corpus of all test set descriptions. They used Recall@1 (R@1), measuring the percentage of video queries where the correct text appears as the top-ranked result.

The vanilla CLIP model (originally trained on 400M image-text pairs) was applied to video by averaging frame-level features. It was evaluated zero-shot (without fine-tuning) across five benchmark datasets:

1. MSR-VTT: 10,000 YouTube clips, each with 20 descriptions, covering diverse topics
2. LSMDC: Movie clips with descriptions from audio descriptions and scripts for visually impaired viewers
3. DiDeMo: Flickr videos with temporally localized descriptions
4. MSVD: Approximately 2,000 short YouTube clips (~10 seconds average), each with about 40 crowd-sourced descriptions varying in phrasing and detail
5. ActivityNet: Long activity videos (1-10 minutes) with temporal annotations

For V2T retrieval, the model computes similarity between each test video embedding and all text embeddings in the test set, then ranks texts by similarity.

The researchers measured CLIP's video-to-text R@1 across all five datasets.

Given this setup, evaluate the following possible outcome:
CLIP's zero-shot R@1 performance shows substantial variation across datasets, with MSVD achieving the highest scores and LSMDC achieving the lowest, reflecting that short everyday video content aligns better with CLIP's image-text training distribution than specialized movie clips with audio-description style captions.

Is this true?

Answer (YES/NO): YES